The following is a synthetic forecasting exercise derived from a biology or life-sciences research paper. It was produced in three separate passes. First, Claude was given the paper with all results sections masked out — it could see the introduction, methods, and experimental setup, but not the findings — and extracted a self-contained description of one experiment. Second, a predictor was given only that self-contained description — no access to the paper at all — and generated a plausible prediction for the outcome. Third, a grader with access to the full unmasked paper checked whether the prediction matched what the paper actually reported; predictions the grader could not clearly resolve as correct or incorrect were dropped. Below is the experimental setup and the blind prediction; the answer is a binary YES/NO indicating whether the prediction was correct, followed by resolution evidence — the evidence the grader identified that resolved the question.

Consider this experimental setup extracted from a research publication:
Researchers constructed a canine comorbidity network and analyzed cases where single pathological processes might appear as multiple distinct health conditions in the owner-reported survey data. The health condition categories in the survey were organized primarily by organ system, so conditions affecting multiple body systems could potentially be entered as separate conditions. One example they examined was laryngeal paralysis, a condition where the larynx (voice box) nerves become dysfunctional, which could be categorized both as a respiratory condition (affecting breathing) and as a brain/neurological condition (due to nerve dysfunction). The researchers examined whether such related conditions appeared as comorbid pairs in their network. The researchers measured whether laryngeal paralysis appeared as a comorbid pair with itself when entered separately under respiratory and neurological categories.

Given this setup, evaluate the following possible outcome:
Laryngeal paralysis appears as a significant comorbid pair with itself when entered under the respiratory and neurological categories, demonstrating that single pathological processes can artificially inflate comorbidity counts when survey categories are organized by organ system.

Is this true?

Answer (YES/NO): YES